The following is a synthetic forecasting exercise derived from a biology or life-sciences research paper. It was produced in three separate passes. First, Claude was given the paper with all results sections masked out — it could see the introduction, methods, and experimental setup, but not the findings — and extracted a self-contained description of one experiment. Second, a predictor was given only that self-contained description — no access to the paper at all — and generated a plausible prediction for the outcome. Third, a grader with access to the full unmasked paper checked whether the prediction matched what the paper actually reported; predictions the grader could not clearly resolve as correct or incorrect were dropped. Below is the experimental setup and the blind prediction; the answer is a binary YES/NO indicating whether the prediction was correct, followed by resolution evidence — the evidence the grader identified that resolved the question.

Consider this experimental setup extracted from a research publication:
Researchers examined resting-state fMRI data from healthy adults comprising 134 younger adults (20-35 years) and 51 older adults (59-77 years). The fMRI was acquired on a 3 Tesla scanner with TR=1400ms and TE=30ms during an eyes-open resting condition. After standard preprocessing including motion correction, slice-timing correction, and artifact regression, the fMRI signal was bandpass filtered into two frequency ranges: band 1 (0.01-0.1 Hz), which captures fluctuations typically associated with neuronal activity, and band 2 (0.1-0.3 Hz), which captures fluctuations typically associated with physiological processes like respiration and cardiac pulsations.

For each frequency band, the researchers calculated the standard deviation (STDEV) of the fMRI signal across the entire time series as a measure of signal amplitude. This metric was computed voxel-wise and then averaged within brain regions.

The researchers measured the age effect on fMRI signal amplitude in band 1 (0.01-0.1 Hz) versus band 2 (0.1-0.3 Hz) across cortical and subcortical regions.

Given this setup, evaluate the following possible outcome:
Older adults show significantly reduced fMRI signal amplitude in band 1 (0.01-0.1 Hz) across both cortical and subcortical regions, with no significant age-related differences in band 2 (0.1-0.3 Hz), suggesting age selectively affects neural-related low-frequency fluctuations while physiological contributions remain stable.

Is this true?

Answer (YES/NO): NO